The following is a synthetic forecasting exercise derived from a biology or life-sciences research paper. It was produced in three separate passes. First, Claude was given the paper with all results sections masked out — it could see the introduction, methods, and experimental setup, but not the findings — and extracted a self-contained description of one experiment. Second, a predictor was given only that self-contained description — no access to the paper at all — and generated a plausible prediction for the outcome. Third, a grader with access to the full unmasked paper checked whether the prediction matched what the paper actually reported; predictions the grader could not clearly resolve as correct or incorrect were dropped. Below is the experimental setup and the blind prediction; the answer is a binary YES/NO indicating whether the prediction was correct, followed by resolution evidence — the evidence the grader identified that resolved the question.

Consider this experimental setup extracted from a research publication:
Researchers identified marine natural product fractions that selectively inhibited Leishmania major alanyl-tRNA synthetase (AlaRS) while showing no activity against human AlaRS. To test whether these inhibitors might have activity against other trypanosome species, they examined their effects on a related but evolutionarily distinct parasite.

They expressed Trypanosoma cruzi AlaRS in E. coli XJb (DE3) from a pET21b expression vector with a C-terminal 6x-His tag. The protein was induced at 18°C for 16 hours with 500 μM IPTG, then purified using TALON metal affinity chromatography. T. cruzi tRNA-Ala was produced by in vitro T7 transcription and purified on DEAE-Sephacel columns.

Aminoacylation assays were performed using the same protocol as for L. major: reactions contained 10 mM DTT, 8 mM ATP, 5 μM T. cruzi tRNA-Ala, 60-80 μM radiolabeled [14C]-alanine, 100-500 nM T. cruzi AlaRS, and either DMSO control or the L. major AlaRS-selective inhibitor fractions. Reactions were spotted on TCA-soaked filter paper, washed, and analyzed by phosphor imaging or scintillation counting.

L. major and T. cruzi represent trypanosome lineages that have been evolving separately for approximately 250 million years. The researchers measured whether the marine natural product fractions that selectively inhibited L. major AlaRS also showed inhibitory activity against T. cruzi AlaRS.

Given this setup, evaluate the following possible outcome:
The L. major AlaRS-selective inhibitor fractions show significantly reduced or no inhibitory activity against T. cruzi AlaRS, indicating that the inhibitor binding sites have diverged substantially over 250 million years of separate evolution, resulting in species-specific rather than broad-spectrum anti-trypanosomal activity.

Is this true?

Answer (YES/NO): NO